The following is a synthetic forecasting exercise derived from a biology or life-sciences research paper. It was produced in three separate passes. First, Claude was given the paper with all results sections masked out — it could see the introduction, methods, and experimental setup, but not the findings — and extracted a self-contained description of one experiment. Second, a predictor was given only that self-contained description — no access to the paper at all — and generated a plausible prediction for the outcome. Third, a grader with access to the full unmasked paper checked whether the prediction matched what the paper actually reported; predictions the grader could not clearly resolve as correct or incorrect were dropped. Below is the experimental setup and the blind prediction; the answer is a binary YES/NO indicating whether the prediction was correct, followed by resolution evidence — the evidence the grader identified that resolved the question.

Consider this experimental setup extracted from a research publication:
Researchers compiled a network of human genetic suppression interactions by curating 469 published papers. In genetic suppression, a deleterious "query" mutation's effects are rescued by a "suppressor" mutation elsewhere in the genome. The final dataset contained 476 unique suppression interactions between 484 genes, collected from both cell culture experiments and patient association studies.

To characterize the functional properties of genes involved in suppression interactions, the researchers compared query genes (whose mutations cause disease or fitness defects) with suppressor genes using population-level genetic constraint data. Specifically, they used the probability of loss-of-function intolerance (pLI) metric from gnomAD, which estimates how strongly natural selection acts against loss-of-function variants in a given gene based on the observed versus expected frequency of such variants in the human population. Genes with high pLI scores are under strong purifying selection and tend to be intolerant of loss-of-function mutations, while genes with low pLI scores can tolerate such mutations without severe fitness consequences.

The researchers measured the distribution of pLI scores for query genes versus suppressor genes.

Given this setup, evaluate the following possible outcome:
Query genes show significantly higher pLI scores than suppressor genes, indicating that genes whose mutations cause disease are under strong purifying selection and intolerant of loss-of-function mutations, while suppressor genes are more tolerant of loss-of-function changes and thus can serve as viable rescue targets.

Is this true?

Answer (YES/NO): NO